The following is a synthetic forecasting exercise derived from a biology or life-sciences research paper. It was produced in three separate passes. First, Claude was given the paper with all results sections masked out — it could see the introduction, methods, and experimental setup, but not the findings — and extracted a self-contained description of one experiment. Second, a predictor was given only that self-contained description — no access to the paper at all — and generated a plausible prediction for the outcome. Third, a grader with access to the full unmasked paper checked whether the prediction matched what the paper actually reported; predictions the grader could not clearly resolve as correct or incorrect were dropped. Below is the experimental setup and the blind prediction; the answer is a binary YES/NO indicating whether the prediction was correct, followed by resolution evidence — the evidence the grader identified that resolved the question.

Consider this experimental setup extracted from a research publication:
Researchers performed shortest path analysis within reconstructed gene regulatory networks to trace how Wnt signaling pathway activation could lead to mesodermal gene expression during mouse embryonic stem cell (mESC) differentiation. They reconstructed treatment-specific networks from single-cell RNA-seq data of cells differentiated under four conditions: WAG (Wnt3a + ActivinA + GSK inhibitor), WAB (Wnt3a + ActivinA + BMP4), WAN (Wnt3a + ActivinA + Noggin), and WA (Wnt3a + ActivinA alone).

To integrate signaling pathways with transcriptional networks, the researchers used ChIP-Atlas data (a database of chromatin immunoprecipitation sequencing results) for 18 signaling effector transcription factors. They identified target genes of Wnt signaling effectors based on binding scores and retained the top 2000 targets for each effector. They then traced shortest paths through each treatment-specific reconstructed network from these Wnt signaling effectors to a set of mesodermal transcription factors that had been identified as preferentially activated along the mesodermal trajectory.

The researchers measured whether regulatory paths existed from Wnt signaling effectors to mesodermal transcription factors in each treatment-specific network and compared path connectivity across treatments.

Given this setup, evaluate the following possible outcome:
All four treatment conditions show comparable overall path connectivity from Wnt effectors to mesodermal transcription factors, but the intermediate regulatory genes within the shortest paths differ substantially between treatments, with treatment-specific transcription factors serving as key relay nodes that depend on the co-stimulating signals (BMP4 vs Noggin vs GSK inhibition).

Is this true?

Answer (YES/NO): NO